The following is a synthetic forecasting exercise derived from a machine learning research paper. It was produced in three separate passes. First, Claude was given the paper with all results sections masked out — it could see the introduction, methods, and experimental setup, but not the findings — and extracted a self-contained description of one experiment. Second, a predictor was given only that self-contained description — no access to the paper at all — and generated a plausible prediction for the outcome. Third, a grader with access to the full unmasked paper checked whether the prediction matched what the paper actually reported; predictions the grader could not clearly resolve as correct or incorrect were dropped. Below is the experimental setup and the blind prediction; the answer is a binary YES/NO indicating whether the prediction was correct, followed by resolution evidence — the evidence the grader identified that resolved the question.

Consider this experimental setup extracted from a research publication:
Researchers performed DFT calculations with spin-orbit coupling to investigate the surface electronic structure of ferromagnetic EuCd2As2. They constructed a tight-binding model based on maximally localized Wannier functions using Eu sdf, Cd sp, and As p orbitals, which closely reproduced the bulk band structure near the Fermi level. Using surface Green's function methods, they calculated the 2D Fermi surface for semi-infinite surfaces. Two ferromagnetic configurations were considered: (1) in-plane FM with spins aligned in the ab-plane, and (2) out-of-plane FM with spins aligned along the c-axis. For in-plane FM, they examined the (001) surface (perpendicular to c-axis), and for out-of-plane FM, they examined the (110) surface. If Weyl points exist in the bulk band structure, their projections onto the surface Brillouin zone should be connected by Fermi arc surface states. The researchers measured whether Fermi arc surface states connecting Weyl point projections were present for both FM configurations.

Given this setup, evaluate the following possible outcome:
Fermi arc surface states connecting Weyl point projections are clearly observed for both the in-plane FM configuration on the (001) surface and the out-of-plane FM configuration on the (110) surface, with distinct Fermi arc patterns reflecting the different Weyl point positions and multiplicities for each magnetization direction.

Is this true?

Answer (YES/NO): YES